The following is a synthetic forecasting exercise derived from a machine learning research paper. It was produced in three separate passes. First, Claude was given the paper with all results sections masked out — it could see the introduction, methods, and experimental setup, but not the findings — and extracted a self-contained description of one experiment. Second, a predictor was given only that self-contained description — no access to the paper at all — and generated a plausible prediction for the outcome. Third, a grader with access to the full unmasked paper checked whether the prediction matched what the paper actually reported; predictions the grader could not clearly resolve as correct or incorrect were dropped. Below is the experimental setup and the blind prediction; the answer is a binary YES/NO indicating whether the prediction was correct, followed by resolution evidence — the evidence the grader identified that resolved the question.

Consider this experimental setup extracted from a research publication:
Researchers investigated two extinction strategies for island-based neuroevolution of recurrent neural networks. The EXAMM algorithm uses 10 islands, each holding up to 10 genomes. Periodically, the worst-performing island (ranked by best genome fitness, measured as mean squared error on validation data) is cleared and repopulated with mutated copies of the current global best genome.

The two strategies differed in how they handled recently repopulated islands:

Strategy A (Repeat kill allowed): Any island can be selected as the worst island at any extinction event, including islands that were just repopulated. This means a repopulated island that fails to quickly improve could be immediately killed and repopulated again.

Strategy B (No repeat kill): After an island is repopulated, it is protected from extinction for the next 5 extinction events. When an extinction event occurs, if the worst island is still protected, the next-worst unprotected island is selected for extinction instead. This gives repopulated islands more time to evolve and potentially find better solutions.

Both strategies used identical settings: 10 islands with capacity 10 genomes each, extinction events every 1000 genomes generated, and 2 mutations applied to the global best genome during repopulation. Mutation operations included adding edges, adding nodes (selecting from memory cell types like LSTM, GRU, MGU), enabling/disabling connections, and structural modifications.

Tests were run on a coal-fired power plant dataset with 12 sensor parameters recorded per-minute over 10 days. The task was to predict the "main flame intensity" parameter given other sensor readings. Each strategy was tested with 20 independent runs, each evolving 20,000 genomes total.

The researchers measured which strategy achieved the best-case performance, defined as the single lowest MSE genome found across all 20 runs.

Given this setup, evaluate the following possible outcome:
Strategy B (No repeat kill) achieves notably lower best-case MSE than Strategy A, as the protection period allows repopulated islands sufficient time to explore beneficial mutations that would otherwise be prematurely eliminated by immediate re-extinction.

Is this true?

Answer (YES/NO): NO